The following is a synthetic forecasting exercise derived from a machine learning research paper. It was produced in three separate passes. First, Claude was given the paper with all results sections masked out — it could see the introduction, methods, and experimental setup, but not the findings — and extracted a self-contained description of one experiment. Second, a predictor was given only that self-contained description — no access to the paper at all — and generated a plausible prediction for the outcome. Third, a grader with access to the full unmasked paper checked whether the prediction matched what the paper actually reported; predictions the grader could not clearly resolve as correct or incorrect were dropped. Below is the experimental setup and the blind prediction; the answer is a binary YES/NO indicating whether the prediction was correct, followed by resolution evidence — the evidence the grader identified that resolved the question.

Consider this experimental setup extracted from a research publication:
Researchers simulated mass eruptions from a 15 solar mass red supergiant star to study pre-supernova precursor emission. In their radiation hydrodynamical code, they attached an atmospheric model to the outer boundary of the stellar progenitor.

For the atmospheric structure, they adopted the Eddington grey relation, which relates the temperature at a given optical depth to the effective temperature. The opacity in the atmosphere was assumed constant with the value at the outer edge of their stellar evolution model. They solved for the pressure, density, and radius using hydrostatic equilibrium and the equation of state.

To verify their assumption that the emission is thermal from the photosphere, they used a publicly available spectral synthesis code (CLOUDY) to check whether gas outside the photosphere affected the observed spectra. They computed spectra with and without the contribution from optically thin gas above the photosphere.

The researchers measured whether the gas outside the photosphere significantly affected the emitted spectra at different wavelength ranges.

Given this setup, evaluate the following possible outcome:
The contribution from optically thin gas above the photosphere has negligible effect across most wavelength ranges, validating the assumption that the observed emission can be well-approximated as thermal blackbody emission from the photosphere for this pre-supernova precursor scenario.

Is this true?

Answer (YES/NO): YES